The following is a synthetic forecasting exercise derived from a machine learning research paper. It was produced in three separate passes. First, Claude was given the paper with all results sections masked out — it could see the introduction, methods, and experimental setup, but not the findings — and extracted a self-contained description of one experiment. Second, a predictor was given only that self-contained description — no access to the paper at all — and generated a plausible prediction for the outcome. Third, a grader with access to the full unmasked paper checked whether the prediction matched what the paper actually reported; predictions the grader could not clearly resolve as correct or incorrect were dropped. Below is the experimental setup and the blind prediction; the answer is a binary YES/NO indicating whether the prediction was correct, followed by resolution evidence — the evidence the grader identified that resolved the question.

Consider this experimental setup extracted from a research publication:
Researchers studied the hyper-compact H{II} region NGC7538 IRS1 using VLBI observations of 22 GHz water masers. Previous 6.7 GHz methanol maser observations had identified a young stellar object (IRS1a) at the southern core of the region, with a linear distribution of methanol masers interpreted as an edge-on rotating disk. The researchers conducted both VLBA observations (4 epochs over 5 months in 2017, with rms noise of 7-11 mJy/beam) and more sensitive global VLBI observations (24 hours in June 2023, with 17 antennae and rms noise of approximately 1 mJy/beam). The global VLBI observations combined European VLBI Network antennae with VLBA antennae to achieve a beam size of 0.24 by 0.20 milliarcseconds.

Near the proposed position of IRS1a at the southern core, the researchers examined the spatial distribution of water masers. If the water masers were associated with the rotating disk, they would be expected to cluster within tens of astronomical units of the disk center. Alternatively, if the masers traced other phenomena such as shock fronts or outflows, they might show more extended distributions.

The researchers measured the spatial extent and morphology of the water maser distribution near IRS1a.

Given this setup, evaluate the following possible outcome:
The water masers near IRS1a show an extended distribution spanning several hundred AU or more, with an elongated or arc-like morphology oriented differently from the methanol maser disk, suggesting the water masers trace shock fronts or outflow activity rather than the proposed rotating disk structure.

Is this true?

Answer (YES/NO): NO